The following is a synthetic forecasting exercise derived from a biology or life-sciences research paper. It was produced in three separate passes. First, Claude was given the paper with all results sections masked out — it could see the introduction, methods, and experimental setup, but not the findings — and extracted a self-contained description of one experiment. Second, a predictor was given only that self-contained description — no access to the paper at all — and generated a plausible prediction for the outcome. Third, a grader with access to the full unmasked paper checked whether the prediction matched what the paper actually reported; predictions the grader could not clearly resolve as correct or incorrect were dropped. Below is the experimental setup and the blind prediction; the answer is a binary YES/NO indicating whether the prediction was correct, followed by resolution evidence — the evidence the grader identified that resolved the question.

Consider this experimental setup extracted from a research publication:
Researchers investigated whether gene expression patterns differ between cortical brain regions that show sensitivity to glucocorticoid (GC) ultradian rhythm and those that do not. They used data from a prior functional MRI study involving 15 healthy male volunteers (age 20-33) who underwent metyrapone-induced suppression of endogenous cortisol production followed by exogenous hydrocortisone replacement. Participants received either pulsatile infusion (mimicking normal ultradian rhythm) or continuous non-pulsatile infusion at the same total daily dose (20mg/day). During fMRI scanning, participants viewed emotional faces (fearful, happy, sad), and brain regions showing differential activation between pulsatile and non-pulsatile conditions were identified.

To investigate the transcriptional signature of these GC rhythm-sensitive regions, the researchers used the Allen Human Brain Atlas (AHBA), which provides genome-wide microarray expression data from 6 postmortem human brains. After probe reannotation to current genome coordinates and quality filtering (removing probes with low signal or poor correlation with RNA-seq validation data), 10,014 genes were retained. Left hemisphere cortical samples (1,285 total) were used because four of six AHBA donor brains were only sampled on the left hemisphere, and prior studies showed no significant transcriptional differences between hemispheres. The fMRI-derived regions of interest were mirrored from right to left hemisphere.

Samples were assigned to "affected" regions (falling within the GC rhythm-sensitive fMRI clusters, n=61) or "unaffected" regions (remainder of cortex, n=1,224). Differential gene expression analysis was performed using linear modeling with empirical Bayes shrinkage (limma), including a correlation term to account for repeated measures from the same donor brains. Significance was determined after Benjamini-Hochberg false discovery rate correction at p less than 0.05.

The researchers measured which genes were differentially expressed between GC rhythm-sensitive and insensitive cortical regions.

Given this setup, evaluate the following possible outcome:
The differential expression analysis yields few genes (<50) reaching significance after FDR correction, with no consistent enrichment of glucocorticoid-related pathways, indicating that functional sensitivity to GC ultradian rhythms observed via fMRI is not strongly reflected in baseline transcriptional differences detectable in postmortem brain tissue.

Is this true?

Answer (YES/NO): NO